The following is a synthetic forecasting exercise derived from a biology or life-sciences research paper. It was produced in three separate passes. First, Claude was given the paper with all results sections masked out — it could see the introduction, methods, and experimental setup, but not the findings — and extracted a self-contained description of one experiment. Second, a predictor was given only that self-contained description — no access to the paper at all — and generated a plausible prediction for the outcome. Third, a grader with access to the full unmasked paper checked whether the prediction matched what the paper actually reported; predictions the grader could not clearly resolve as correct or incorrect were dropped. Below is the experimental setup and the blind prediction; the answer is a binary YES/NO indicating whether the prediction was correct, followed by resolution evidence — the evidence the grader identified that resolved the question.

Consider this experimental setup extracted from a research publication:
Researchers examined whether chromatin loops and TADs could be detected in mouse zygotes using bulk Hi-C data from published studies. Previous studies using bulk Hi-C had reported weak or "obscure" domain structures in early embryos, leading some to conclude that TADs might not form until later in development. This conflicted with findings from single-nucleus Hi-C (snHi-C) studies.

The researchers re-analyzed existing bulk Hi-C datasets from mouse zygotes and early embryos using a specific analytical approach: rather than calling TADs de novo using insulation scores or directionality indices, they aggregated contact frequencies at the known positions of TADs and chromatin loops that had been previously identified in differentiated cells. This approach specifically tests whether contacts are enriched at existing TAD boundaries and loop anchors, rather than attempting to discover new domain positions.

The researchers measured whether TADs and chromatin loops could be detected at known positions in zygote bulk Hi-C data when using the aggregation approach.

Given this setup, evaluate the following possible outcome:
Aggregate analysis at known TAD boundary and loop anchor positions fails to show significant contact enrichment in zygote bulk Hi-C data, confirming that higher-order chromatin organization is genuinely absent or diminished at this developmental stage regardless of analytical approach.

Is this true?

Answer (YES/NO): NO